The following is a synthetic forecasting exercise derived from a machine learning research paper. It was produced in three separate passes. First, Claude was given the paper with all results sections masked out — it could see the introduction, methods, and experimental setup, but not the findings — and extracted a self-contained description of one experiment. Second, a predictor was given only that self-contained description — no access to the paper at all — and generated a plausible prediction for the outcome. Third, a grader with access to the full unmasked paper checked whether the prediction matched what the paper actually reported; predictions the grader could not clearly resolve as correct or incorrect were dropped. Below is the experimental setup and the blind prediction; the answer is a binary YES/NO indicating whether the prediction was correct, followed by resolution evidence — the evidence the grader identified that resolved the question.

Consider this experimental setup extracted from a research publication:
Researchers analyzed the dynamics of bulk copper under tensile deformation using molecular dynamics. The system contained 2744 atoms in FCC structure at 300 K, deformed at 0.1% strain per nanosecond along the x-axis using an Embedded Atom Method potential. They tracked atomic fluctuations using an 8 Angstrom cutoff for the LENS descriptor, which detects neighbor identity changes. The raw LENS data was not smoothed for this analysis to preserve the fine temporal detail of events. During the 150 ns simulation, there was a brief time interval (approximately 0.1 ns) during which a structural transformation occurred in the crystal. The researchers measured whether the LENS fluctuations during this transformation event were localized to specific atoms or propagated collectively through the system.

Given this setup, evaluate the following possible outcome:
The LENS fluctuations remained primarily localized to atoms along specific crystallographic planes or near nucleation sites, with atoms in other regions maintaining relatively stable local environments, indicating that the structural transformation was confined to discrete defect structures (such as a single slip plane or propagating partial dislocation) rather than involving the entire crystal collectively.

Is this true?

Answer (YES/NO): YES